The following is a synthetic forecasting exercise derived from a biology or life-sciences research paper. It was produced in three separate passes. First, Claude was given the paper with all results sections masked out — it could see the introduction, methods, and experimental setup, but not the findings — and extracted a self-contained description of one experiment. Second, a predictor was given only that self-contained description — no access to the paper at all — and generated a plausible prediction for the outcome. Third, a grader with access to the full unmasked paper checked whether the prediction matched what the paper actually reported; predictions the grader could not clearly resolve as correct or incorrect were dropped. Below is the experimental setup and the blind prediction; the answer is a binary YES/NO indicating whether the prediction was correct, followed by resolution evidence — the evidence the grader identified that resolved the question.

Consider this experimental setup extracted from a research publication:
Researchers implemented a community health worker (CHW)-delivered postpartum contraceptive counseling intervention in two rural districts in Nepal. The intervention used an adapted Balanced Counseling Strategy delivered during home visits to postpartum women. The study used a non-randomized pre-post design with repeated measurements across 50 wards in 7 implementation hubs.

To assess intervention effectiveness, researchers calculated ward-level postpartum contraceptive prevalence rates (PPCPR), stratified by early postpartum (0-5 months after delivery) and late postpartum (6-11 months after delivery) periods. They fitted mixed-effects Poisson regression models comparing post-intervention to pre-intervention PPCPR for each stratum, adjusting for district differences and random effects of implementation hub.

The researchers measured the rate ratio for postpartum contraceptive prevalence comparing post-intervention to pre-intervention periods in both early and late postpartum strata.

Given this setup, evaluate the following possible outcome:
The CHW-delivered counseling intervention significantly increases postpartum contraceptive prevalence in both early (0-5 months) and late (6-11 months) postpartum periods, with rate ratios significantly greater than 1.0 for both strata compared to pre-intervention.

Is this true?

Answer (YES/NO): YES